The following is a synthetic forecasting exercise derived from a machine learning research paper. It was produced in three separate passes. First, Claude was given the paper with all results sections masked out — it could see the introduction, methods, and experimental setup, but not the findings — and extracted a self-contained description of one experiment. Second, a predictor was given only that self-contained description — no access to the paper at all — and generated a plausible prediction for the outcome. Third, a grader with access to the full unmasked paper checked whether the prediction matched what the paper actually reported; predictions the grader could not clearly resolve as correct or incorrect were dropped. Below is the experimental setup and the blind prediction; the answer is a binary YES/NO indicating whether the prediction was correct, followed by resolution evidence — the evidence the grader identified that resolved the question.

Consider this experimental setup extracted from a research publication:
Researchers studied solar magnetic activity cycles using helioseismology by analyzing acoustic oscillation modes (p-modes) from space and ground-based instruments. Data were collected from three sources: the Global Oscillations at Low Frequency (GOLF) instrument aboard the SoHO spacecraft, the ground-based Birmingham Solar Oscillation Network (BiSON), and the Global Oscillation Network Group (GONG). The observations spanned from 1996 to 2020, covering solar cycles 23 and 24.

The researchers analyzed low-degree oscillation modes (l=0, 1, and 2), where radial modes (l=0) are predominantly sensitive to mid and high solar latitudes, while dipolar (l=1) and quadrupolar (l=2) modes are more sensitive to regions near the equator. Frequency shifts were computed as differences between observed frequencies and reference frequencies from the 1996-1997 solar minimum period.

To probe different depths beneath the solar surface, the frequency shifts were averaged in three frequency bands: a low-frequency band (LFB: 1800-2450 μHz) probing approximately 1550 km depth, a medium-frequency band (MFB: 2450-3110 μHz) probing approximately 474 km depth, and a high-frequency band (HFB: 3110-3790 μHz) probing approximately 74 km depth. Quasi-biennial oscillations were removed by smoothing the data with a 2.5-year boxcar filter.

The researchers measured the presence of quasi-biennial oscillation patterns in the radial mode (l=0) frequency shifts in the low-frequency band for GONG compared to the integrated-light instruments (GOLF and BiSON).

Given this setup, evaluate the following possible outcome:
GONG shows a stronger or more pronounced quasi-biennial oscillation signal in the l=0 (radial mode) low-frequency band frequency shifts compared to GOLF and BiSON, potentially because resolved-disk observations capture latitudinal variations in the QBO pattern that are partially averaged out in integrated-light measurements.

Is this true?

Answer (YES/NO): YES